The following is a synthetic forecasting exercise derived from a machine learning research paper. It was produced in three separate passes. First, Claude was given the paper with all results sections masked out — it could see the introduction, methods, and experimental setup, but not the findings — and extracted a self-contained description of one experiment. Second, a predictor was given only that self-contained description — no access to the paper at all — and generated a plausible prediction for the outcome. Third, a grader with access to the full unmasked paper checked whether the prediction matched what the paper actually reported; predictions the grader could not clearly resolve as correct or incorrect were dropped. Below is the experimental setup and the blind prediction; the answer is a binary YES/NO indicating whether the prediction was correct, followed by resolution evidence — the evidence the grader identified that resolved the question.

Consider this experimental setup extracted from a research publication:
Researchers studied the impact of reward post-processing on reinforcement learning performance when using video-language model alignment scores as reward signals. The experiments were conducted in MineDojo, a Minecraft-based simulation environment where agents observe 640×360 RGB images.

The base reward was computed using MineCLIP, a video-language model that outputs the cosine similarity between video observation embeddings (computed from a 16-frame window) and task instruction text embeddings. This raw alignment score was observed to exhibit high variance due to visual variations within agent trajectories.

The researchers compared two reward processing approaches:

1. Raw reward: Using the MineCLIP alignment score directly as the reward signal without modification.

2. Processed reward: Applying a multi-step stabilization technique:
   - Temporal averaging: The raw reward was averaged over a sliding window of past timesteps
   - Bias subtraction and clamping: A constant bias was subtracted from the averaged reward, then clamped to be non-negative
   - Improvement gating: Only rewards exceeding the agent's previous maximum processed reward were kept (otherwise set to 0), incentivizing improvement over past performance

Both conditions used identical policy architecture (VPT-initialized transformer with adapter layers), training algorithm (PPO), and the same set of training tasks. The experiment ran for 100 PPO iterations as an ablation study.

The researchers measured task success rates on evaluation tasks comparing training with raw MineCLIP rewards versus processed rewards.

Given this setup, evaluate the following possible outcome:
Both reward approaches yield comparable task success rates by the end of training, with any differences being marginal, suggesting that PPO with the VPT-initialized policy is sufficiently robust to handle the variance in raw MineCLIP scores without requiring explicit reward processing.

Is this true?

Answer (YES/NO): NO